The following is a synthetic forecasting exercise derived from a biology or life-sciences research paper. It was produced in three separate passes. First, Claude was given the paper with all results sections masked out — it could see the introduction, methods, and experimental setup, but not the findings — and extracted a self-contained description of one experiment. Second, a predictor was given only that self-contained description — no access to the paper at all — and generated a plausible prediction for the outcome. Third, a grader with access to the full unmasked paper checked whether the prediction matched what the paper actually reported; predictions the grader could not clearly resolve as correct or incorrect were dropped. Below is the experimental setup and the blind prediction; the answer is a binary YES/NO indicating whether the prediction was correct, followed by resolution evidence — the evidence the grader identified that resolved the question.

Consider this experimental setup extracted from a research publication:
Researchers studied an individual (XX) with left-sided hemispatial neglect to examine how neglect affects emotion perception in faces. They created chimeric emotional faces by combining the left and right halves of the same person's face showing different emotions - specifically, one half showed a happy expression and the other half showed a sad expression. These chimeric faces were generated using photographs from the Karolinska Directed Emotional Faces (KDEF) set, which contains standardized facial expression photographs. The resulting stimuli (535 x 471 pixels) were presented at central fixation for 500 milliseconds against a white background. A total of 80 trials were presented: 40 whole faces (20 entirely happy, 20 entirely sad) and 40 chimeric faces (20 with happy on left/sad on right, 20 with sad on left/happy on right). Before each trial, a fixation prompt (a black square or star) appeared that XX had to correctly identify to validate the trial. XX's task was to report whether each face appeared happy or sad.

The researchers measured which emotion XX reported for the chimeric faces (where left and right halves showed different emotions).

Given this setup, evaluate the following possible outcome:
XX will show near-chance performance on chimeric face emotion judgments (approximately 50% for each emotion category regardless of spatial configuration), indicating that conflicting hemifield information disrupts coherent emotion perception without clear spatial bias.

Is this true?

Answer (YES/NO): NO